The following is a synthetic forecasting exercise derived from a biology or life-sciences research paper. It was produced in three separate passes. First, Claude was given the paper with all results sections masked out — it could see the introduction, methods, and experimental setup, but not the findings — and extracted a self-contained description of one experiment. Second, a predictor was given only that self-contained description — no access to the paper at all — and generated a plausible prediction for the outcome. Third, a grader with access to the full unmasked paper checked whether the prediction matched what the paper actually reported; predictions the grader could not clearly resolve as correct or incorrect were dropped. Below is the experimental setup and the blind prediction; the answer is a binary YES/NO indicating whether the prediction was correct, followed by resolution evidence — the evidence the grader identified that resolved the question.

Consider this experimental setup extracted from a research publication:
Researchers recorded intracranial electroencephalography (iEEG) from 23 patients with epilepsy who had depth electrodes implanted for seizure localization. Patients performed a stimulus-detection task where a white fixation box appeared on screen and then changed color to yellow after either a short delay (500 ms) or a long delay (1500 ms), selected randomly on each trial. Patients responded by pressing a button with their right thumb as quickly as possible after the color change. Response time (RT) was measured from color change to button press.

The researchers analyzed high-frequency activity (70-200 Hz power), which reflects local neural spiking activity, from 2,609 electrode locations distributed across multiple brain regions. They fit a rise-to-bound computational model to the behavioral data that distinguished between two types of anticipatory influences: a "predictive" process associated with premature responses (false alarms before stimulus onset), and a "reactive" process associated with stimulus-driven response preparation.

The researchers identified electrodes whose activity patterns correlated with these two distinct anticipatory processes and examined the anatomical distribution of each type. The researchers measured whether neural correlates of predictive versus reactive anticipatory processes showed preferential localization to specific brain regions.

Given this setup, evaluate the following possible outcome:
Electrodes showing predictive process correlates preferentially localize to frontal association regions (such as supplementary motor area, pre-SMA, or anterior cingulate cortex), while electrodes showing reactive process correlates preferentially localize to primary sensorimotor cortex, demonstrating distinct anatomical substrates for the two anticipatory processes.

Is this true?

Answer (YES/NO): NO